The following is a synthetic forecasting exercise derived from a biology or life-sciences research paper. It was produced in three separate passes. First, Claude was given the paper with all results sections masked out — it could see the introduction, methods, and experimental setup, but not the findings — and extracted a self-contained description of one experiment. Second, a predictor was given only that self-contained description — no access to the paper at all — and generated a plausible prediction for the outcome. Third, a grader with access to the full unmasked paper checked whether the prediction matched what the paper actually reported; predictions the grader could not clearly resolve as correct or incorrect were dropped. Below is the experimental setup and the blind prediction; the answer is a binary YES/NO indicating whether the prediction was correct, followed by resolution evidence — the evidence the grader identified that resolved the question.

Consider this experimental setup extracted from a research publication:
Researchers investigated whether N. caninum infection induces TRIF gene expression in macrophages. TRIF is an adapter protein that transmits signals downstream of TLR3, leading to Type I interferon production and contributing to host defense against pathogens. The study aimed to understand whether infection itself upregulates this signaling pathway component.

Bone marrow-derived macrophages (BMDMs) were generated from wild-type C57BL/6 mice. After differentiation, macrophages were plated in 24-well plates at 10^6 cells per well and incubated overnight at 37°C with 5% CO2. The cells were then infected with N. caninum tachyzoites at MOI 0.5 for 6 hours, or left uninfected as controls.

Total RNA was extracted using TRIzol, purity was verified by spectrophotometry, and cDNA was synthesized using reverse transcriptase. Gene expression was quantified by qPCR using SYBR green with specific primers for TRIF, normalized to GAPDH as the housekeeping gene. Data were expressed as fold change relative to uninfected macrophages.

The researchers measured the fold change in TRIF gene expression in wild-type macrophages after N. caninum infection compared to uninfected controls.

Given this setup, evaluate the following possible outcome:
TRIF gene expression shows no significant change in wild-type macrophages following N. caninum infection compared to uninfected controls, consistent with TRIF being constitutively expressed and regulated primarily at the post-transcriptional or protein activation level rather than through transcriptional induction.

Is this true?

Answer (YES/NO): NO